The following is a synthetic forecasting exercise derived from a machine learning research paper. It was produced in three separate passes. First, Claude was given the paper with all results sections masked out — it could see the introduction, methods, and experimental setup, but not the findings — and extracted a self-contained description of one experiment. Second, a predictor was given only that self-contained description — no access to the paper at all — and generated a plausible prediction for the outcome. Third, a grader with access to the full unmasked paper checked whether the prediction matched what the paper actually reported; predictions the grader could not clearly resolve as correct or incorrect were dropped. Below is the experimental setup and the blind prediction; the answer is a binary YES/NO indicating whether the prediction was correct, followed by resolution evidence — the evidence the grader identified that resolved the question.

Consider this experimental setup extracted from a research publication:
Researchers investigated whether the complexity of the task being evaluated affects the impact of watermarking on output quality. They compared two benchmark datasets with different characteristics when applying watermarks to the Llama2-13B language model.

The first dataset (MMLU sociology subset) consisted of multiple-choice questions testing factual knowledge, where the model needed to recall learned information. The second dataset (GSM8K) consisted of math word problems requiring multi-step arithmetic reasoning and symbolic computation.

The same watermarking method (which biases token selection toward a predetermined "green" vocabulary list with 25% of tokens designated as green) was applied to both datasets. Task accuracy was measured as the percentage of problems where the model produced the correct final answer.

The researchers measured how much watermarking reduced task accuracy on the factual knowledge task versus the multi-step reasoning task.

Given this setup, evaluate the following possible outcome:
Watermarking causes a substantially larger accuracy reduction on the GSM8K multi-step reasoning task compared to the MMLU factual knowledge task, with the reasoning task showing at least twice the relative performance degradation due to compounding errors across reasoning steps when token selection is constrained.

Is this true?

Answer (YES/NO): NO